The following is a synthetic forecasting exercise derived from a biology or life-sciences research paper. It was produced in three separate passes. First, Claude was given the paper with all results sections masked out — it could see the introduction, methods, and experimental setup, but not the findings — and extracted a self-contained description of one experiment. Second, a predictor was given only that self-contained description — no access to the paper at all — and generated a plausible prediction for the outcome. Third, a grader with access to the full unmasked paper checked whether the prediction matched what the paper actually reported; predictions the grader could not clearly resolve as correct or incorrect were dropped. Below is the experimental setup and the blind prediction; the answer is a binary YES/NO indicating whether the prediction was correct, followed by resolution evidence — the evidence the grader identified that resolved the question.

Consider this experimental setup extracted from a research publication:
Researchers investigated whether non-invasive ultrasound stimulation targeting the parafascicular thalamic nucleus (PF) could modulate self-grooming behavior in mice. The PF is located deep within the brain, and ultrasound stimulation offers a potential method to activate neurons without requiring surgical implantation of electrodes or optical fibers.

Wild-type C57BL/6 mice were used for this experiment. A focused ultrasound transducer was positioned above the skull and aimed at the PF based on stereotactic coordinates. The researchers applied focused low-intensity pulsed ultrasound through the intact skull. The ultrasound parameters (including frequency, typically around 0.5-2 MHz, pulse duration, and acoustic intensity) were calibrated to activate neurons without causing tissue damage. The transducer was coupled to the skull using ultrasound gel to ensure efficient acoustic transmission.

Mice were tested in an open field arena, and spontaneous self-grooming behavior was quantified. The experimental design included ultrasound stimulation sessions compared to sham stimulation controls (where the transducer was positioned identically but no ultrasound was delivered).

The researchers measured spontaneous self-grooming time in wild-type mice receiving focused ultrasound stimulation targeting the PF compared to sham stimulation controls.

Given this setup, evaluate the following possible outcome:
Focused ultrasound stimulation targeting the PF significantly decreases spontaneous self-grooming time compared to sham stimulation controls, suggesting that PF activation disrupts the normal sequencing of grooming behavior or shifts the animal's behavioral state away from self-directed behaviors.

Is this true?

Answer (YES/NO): YES